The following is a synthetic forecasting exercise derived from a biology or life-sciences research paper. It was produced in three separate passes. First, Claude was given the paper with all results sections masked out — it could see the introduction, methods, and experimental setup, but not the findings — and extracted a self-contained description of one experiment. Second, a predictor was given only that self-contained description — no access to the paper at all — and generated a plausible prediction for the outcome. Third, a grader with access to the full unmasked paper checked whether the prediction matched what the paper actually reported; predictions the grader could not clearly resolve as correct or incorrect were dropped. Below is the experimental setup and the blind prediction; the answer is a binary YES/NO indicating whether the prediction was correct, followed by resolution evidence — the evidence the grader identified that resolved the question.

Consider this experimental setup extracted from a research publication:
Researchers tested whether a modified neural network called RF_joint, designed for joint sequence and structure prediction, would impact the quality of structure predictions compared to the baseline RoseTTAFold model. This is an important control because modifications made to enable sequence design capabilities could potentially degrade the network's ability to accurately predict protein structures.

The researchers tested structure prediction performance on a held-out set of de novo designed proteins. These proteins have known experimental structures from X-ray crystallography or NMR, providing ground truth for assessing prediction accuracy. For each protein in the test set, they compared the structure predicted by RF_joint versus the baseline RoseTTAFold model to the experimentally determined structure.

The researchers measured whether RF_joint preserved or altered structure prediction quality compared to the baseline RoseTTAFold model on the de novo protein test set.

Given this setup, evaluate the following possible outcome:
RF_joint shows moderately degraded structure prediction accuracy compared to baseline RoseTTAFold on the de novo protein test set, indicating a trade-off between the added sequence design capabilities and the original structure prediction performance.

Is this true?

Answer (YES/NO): NO